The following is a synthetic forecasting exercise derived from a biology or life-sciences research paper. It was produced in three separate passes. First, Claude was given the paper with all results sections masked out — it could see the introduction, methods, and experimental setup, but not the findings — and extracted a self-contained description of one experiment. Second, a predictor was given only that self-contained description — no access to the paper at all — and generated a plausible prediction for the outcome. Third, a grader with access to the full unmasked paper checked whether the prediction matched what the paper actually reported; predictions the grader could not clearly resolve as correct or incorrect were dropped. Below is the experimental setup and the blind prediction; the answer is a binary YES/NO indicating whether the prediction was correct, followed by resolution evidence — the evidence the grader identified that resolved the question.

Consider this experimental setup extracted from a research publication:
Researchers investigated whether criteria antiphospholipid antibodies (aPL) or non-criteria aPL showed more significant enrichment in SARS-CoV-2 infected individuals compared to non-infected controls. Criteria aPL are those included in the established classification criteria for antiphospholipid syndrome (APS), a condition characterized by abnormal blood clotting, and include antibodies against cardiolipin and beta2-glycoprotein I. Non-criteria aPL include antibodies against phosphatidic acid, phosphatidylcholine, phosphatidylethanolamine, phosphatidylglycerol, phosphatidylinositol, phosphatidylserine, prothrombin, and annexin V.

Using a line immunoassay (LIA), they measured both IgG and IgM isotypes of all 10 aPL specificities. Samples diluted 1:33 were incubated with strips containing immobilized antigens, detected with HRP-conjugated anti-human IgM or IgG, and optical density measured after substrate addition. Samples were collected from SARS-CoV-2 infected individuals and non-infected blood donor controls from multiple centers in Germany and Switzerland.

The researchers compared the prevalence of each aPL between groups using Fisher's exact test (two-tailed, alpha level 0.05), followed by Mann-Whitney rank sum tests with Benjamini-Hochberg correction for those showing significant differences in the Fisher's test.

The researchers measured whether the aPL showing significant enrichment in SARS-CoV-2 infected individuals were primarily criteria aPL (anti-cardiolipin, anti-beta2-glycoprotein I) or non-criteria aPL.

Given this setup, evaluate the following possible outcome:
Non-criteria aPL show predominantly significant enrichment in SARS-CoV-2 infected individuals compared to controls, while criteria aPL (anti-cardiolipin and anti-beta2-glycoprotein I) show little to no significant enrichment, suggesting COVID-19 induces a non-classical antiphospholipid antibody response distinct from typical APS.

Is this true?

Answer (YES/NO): NO